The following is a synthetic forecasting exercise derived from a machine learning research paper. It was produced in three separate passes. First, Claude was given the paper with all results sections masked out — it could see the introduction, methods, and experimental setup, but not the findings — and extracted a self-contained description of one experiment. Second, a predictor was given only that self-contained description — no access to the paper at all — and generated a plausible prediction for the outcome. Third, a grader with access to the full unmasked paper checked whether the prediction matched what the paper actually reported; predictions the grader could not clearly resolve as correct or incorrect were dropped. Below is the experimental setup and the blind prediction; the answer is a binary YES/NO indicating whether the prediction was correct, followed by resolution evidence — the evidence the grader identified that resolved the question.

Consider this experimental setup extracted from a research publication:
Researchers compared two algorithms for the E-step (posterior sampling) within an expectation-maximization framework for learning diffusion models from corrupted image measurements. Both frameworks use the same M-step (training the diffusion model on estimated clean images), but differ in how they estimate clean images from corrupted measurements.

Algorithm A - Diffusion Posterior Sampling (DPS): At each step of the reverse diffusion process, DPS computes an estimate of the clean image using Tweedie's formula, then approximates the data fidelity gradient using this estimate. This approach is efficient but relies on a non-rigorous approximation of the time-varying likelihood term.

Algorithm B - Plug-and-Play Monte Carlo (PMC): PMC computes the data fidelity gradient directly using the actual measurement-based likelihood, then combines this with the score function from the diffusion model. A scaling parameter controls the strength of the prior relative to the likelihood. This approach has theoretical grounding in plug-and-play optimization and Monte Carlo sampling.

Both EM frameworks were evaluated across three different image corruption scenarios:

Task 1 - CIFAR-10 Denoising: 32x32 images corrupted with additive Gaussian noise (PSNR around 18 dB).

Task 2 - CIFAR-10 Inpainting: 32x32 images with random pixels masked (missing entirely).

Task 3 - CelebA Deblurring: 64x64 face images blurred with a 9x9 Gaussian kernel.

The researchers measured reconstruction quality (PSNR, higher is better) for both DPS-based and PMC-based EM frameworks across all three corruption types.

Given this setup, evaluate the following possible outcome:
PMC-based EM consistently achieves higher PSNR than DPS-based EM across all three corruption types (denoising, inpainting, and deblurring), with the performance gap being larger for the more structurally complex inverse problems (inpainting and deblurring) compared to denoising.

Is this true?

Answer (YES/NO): NO